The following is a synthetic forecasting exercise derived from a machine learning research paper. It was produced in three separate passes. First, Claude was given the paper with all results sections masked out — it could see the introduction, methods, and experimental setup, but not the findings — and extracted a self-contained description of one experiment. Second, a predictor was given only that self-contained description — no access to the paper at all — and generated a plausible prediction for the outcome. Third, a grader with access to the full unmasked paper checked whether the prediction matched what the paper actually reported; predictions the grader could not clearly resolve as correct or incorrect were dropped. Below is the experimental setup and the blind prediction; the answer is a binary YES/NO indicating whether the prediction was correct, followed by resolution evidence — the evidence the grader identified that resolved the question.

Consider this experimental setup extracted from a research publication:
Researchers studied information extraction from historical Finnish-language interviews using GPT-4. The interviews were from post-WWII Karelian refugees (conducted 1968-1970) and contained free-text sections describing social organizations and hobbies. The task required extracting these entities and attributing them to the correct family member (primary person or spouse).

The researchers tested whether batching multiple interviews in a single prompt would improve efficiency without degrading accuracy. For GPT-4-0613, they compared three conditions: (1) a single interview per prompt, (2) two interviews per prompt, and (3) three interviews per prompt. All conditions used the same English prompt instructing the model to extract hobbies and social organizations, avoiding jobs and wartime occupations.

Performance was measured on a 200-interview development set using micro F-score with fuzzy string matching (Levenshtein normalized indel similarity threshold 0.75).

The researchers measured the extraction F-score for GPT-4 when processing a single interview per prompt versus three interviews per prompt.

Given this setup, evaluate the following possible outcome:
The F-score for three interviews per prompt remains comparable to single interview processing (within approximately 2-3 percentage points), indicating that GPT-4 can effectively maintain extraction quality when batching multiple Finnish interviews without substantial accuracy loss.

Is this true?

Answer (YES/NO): NO